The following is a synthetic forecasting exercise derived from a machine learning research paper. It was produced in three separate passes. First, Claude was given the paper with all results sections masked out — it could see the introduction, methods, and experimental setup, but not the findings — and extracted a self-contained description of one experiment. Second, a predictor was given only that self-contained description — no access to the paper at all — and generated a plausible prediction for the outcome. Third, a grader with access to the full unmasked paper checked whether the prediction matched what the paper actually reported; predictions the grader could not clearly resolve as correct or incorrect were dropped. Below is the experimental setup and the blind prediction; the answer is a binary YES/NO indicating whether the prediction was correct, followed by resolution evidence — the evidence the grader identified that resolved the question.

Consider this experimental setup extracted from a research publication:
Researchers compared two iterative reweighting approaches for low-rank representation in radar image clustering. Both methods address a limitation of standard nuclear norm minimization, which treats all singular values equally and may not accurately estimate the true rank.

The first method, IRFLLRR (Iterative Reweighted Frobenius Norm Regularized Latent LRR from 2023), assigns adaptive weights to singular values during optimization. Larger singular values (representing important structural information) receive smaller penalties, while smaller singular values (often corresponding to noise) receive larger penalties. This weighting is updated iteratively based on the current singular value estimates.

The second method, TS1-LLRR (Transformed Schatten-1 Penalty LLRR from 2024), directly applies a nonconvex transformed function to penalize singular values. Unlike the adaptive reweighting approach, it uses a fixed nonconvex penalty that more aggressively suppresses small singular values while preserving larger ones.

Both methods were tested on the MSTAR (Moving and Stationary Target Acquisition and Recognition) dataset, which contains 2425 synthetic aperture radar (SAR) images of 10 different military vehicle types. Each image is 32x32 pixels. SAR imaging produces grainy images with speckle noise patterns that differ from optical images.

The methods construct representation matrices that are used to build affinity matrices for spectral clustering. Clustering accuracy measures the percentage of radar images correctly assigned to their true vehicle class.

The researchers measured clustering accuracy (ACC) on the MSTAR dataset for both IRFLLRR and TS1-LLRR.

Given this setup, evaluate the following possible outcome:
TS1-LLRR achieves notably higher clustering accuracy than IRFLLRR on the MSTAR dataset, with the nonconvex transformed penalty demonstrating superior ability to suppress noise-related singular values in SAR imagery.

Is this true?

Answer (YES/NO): NO